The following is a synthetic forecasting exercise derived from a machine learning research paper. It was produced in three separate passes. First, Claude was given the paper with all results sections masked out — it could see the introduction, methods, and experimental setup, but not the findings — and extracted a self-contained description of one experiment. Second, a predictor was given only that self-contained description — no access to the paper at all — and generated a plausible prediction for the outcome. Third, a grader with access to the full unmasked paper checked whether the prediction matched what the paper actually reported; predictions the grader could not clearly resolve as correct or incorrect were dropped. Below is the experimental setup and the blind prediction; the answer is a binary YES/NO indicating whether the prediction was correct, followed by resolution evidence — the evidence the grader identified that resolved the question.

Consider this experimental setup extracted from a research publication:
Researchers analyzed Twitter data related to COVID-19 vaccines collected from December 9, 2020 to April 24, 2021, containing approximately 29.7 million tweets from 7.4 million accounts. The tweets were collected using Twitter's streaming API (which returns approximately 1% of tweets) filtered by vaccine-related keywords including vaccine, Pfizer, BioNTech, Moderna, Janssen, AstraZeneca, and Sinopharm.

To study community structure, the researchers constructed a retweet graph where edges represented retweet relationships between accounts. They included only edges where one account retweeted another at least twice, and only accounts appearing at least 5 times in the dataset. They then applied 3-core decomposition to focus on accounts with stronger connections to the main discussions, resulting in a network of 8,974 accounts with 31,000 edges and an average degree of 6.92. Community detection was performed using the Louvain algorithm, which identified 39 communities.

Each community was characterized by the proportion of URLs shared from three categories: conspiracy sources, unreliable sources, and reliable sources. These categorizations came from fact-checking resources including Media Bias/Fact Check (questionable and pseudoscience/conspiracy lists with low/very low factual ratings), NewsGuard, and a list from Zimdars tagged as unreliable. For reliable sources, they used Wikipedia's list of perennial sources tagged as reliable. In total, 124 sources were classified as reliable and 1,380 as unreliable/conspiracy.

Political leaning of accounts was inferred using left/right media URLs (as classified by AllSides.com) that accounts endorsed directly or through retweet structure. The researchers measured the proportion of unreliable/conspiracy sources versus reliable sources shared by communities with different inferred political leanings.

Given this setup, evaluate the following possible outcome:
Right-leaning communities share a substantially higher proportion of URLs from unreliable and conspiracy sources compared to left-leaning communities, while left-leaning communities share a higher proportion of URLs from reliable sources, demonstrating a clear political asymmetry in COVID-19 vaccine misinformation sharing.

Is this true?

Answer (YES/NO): YES